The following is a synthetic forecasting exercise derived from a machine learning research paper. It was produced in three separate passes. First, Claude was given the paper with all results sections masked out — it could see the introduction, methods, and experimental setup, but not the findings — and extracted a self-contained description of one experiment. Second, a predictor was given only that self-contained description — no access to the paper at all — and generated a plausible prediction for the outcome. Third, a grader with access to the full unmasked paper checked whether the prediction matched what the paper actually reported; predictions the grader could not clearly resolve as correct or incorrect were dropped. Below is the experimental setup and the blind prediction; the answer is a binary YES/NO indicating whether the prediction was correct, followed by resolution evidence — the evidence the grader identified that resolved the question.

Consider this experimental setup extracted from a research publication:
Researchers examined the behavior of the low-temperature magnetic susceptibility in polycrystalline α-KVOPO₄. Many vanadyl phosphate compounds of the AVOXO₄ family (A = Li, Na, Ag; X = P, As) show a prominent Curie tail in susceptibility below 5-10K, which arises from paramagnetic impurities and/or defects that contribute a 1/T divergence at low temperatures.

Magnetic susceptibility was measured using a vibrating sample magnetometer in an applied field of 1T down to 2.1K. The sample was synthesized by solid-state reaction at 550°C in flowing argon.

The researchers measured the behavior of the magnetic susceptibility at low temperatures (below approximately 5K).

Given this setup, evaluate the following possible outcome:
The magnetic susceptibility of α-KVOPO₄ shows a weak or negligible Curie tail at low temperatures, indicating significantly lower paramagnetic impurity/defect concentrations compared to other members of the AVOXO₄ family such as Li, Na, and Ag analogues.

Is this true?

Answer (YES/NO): YES